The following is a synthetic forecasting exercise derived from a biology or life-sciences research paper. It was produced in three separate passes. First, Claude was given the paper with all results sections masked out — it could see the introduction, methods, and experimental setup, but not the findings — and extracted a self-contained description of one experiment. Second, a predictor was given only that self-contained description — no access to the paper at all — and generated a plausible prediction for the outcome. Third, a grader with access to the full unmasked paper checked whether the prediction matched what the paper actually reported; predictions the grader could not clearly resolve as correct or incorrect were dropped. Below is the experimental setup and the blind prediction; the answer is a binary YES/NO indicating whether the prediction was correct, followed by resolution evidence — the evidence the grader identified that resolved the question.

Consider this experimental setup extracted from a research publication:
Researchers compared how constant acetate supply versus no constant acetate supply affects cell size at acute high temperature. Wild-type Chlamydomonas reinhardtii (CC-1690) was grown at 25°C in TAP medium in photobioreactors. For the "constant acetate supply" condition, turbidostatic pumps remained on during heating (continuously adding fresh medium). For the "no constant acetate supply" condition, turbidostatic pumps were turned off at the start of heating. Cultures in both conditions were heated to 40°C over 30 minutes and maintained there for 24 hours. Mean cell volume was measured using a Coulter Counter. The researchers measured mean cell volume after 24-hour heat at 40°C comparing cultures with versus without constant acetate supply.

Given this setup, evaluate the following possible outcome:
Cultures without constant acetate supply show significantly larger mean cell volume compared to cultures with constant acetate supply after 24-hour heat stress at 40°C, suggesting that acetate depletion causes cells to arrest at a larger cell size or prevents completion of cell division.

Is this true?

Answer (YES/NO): NO